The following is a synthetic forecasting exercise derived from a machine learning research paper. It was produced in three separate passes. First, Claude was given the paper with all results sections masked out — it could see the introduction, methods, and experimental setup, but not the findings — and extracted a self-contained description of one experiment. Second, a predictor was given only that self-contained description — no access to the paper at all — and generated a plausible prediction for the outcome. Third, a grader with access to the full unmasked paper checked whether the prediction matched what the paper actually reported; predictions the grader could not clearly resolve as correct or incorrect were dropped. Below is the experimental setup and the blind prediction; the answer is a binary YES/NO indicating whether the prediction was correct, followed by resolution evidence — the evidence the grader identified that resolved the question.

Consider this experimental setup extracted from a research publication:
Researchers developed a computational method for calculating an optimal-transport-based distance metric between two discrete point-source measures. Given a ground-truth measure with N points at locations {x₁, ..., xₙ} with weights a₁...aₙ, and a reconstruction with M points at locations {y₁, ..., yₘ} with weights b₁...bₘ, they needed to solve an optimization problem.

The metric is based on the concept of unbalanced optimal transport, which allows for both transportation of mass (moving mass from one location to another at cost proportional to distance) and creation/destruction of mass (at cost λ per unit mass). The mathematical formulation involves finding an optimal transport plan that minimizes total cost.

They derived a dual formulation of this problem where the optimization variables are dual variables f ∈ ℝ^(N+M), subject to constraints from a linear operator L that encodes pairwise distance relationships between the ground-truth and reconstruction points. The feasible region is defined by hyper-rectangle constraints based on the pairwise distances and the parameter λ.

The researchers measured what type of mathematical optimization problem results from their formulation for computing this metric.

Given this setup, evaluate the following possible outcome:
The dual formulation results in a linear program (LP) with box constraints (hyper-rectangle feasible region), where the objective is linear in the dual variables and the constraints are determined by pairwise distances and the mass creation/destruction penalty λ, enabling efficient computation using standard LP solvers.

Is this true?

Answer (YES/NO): YES